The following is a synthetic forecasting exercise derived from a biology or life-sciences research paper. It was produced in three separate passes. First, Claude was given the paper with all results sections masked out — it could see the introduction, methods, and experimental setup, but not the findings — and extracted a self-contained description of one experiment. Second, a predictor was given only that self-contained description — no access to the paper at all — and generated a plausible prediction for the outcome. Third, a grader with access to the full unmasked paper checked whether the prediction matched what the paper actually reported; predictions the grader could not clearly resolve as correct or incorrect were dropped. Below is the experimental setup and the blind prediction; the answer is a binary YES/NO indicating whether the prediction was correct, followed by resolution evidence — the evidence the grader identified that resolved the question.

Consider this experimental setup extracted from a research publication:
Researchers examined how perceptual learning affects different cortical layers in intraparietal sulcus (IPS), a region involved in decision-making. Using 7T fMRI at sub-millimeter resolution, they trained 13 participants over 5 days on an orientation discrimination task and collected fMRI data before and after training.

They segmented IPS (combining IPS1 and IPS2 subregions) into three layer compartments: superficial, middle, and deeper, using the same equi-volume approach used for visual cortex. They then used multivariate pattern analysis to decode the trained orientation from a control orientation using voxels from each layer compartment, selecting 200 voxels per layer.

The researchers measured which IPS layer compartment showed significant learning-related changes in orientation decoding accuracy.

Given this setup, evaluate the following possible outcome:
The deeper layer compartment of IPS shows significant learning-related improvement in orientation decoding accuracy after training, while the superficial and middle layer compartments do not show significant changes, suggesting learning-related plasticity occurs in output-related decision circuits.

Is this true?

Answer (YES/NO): NO